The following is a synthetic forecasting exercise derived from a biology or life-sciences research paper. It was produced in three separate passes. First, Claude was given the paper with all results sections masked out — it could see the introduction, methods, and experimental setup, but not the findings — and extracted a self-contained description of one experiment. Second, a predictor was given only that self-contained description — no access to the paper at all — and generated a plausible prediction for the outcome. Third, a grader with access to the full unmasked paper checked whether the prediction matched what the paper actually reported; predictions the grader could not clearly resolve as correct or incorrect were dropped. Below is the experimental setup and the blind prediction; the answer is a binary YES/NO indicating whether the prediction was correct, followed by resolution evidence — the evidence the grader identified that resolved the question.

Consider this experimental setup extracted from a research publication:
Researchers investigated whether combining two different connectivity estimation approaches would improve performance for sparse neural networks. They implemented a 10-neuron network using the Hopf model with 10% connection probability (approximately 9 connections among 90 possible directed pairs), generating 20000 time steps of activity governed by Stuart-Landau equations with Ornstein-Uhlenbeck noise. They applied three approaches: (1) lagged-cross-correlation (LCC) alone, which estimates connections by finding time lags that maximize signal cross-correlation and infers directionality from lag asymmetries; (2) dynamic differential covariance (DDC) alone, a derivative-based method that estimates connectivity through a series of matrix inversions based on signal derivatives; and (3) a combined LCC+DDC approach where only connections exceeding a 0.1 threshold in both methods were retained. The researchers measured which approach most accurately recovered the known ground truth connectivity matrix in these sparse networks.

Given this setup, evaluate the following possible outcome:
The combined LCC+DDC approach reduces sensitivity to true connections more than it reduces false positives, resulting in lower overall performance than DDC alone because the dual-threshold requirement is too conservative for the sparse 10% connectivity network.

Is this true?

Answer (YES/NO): NO